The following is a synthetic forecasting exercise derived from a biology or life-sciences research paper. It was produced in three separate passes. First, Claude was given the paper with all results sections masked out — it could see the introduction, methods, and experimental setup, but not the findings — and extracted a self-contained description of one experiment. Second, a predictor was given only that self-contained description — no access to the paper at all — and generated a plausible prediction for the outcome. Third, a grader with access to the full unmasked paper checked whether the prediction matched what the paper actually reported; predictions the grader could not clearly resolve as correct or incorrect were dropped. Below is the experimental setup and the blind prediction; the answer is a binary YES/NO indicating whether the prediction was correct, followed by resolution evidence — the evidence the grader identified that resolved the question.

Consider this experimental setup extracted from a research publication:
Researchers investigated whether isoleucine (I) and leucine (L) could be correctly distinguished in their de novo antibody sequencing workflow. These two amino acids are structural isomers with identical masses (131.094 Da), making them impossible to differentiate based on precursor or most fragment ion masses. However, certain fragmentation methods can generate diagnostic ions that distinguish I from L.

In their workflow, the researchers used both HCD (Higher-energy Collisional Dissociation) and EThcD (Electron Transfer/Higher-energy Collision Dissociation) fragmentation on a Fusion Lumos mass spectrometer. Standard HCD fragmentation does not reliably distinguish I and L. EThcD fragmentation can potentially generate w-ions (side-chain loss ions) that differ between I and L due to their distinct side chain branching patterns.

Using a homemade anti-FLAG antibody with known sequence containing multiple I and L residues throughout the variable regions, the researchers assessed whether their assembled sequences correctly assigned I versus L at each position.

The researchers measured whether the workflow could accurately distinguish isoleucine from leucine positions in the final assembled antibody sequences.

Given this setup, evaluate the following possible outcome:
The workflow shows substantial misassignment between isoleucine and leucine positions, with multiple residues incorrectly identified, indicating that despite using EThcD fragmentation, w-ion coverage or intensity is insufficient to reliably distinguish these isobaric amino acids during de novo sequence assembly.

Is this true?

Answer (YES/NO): NO